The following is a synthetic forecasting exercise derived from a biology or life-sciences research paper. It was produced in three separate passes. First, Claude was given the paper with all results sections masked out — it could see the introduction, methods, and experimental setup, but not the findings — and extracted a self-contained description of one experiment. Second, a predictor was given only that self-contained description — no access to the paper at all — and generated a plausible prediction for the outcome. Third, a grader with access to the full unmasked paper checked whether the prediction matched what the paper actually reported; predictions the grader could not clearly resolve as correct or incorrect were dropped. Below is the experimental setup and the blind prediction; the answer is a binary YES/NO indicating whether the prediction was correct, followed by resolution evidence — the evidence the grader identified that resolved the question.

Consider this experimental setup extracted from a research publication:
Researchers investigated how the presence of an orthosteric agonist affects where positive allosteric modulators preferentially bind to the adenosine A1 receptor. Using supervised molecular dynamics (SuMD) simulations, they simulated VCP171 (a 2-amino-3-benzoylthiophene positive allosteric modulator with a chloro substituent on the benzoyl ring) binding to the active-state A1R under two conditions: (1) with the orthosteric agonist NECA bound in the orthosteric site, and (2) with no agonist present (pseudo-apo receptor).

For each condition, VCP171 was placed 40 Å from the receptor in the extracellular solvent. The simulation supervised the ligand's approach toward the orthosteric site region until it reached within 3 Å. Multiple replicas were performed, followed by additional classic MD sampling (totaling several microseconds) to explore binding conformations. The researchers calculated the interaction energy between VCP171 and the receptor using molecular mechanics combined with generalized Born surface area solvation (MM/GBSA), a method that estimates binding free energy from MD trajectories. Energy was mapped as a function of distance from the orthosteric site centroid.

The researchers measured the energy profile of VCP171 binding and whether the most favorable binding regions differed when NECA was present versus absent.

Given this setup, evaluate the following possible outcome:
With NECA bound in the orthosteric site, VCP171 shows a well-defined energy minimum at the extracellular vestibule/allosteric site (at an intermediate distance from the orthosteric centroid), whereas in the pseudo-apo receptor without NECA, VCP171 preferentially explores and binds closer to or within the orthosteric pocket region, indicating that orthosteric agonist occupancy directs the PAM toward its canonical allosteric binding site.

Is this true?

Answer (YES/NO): YES